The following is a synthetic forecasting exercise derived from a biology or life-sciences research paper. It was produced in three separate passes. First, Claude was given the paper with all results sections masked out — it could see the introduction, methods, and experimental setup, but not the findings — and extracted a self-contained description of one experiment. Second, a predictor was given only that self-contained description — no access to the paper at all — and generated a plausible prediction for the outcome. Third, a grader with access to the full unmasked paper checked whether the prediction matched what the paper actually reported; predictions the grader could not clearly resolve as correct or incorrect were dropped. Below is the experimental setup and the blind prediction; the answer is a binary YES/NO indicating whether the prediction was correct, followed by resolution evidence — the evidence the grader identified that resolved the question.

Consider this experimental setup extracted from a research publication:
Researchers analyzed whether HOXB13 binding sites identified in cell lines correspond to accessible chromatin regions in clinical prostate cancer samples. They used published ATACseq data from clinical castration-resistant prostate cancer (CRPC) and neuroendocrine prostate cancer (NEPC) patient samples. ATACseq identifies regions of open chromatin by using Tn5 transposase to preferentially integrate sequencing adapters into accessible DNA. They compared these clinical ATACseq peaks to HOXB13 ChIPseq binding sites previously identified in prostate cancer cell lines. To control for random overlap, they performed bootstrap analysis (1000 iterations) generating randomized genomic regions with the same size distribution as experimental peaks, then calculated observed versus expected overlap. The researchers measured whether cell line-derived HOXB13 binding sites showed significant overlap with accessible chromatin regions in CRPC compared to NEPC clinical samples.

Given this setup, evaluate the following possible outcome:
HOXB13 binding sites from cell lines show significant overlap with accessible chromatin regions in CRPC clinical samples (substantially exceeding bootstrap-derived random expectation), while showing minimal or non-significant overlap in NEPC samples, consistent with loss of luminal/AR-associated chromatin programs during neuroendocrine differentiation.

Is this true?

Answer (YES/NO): YES